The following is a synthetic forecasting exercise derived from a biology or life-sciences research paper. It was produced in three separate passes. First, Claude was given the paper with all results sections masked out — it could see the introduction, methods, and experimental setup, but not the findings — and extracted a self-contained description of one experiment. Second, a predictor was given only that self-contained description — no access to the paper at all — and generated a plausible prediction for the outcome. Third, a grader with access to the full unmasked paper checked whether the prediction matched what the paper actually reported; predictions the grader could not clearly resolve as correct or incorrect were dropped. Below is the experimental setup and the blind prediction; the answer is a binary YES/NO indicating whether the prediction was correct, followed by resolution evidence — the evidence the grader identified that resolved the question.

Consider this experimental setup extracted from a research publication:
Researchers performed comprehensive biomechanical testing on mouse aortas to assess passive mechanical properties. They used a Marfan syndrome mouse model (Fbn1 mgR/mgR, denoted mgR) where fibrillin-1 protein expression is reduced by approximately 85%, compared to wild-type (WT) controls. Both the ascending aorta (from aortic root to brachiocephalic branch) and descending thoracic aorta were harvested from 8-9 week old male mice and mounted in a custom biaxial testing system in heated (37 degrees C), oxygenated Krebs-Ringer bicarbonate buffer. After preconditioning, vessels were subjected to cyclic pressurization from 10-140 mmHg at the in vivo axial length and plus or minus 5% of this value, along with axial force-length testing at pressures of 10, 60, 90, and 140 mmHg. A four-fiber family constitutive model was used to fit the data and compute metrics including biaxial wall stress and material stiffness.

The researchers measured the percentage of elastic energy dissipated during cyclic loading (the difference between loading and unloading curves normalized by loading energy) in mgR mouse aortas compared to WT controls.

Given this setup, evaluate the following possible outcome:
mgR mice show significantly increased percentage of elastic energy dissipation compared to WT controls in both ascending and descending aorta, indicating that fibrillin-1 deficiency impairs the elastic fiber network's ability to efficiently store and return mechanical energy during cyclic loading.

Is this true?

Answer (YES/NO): NO